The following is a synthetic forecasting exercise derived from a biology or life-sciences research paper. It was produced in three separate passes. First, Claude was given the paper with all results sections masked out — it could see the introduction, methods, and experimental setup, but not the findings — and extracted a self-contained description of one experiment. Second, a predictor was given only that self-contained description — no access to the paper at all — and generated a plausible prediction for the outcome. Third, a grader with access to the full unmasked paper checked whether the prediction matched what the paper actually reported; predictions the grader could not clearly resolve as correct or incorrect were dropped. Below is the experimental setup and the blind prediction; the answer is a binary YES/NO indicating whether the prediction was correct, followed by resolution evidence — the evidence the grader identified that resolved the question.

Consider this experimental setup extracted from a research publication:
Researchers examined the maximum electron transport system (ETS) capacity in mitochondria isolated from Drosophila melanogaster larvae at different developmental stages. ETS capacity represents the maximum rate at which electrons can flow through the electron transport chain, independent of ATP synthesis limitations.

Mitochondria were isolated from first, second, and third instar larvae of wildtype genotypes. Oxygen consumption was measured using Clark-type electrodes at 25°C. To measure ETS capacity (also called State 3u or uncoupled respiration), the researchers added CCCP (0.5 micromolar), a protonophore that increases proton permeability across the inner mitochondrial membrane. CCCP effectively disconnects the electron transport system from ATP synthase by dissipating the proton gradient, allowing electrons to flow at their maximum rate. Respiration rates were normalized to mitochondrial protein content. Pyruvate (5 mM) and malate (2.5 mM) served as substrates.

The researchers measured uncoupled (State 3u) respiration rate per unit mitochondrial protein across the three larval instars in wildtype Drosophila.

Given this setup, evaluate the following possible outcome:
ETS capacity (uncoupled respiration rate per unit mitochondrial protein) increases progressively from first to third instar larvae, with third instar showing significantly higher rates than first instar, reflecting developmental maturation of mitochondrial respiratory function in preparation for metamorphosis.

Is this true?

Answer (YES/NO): NO